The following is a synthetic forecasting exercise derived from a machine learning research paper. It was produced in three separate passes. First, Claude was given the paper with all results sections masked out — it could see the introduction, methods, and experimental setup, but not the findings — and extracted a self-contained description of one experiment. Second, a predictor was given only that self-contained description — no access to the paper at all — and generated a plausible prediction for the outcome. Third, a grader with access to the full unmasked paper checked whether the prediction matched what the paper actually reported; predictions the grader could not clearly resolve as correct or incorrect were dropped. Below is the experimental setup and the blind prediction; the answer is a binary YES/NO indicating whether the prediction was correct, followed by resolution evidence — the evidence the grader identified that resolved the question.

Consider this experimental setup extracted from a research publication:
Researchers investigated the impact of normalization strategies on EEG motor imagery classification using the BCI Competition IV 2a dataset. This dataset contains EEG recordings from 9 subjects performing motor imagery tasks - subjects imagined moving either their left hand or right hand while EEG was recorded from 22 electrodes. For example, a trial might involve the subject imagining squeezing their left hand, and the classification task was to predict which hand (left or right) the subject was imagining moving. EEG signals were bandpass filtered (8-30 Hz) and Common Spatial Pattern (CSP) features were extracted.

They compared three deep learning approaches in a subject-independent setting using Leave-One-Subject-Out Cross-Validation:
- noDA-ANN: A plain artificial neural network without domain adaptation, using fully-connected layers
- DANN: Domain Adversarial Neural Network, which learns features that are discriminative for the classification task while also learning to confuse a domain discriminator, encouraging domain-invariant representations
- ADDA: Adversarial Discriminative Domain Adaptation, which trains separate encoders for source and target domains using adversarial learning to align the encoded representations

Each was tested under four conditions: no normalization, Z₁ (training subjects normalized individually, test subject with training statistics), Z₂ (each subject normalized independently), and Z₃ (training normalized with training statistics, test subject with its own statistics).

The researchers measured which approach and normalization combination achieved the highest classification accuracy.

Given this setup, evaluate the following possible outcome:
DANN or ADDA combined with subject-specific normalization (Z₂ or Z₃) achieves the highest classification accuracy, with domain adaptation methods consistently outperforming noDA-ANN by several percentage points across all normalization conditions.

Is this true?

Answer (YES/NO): NO